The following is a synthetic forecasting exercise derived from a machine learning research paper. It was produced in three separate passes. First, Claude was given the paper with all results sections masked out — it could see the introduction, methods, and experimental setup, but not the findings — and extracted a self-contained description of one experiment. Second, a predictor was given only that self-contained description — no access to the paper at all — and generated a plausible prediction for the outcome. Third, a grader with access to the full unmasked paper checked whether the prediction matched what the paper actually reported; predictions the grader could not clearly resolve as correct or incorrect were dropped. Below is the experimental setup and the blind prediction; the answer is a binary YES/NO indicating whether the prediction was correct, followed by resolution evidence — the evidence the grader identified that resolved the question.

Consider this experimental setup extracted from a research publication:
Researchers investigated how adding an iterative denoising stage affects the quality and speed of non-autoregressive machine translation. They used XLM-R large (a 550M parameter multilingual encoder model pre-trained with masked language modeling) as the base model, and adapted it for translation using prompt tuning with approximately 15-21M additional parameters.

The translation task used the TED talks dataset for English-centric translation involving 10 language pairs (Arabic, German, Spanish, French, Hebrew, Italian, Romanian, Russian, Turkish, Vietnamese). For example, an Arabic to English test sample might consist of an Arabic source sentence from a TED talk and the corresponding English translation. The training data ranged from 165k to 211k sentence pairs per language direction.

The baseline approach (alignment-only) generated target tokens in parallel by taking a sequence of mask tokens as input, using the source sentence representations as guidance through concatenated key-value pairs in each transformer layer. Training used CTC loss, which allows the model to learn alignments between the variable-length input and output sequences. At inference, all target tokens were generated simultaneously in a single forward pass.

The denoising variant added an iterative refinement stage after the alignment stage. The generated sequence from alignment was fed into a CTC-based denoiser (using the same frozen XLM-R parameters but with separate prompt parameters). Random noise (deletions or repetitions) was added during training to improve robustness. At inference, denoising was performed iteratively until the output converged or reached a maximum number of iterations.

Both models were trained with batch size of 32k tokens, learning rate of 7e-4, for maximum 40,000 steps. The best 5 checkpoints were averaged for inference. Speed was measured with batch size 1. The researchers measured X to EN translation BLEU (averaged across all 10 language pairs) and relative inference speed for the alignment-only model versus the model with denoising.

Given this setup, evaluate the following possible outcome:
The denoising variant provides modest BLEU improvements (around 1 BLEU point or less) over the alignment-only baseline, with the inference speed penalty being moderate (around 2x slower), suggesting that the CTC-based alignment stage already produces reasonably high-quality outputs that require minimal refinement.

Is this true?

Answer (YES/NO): NO